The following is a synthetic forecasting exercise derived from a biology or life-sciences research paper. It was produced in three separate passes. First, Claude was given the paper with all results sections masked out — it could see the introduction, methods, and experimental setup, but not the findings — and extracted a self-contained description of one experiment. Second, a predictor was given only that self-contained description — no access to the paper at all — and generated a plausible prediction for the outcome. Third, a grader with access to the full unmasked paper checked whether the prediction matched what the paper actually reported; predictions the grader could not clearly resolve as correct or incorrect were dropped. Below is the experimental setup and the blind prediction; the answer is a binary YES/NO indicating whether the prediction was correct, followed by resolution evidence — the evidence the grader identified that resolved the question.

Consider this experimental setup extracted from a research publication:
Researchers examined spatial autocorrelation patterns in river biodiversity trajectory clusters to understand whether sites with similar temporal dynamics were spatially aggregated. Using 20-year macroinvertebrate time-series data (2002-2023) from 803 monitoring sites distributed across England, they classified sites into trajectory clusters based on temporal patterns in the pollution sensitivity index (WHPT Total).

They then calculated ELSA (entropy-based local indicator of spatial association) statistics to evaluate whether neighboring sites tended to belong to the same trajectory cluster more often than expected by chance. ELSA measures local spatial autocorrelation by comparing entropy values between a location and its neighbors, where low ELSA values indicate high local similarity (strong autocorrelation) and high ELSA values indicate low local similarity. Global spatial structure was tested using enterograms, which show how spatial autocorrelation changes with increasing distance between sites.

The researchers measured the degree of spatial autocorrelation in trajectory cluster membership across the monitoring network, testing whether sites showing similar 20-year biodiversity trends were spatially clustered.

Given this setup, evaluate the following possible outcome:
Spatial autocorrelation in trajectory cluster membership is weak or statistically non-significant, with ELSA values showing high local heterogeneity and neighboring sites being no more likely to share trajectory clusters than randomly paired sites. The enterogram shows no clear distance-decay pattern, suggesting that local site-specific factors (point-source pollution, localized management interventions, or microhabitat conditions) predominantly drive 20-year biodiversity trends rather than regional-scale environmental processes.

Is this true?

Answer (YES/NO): NO